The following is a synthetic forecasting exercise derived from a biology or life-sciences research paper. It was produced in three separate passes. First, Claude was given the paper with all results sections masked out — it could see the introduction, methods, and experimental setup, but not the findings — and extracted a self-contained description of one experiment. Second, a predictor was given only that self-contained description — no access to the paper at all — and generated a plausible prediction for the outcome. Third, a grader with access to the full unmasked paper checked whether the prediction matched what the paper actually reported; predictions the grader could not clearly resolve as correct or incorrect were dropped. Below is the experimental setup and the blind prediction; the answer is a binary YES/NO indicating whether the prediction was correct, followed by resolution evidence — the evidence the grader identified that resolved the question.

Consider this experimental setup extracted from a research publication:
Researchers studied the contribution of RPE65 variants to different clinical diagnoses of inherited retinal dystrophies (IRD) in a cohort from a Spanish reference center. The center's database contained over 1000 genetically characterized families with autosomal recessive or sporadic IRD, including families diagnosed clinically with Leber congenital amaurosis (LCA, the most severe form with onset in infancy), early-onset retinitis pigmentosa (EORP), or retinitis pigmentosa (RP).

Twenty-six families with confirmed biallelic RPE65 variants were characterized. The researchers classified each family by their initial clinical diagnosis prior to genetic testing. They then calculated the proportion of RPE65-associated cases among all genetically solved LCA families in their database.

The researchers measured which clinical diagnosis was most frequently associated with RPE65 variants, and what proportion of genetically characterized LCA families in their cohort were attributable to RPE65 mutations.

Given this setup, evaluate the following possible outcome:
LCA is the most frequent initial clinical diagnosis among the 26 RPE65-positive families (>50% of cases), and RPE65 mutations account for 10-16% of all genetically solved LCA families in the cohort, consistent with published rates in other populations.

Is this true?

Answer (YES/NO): YES